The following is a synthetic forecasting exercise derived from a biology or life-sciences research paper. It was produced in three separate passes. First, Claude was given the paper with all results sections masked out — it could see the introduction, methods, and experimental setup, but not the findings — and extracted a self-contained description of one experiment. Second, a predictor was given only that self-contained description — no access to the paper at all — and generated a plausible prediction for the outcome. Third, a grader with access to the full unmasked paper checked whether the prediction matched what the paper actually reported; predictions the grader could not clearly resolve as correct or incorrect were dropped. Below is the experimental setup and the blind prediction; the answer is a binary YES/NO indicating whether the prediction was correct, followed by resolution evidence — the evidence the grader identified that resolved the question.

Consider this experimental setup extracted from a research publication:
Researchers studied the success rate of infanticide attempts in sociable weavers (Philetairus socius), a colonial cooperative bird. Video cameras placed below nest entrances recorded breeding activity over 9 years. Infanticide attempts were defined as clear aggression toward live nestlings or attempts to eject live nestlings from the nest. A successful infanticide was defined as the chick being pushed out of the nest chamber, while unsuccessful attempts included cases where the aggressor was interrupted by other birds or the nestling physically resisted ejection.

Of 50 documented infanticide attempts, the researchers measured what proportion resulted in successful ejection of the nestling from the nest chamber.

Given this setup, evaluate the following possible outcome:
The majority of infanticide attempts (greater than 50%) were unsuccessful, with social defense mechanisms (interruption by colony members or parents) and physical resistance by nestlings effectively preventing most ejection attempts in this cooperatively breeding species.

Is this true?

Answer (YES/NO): NO